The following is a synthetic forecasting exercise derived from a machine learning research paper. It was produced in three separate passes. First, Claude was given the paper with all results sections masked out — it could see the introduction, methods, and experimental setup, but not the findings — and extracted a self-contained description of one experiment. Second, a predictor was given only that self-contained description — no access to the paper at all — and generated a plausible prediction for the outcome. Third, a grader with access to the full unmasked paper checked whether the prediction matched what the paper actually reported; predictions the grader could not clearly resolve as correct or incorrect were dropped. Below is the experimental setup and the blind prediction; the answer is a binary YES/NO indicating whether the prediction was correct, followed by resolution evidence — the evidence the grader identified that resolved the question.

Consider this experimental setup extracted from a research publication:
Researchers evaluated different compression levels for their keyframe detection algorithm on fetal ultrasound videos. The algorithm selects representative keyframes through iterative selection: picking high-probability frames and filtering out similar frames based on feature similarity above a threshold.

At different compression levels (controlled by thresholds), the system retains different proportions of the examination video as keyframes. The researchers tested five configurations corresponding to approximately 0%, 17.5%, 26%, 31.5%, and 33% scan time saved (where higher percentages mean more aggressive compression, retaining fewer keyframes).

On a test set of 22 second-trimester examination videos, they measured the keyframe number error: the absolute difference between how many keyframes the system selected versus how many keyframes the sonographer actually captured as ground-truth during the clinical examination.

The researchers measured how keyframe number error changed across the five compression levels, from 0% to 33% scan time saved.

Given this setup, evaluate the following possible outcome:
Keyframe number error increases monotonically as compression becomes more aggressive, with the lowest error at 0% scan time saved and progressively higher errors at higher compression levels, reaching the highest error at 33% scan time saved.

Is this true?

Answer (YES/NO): NO